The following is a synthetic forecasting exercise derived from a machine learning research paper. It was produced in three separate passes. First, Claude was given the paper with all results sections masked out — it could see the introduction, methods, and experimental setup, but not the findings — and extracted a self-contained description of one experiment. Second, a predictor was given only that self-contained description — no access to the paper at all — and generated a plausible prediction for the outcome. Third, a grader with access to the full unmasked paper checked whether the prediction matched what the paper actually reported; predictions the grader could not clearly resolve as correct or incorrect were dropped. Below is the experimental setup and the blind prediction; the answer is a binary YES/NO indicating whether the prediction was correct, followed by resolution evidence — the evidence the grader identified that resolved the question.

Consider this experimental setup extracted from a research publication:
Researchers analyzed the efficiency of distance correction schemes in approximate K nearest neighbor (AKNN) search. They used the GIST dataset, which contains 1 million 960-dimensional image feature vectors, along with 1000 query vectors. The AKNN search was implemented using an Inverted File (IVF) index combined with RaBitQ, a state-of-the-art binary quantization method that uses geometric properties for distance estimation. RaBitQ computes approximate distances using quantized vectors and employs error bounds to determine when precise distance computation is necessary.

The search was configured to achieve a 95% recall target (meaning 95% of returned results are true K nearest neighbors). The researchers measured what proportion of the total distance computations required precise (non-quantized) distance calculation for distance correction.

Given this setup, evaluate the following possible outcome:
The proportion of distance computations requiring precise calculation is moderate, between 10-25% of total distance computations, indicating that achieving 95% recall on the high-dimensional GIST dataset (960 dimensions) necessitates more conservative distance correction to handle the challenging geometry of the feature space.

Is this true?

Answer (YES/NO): NO